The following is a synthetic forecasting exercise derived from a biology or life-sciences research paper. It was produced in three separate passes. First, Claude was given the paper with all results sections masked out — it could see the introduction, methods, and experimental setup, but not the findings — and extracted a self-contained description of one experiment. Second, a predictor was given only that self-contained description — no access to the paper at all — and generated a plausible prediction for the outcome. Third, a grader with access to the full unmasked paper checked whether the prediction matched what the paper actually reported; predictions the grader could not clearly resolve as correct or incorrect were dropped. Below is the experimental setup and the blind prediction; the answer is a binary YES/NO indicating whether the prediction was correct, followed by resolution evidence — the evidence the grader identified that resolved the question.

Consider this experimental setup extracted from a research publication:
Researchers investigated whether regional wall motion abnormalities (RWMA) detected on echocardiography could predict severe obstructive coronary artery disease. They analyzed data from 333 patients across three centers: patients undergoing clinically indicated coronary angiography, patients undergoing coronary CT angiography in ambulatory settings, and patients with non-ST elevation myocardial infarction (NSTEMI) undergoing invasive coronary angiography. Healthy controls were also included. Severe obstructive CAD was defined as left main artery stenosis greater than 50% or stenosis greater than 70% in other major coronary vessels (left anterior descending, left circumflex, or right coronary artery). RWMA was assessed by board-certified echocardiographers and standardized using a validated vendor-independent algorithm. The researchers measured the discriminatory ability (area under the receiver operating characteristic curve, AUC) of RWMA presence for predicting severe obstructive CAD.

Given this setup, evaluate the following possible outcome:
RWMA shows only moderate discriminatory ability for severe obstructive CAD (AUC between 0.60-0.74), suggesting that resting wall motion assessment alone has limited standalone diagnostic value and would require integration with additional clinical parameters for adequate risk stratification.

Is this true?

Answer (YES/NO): YES